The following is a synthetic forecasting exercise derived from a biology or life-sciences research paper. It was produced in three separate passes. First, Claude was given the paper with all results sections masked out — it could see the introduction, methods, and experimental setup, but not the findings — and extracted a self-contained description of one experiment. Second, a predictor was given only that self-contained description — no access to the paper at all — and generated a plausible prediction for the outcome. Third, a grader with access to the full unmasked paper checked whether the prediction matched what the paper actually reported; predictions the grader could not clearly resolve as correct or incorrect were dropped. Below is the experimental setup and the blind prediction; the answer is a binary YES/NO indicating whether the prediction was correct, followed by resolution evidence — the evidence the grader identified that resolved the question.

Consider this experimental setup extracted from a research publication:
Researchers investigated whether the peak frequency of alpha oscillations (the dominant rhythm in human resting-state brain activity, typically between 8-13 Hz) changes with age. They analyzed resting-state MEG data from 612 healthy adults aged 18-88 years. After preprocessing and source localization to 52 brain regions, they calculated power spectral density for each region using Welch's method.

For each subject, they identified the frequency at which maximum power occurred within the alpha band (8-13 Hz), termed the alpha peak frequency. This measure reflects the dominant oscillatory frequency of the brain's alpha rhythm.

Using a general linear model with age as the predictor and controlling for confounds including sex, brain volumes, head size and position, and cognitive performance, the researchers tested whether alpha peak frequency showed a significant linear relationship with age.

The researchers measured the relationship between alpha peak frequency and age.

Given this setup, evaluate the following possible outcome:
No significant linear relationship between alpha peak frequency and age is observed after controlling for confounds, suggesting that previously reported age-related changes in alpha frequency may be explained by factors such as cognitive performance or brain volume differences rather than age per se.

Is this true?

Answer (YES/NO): NO